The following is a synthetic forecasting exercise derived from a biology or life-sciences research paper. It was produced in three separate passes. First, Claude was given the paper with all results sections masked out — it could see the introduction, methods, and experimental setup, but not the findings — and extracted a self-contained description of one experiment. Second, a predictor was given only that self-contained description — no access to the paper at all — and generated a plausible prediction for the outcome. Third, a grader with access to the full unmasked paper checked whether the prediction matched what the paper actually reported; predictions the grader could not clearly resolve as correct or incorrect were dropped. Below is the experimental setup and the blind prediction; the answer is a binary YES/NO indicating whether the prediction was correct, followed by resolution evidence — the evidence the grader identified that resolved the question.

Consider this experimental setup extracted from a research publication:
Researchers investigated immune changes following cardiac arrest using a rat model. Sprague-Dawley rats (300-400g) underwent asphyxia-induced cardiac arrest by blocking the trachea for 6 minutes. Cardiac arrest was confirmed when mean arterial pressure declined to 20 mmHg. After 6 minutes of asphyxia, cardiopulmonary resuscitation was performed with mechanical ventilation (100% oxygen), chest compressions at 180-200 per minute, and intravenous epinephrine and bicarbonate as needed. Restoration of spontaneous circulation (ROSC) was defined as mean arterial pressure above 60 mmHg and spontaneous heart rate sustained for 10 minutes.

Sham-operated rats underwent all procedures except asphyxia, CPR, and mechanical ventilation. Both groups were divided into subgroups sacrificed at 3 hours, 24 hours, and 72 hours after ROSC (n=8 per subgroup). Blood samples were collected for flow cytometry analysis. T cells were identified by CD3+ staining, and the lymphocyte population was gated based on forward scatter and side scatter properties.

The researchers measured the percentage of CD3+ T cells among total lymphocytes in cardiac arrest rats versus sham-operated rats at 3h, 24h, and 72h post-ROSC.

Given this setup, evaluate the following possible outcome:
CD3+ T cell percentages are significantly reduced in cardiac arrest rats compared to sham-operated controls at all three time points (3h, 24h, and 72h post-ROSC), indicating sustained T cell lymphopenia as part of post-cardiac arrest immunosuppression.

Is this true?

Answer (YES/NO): NO